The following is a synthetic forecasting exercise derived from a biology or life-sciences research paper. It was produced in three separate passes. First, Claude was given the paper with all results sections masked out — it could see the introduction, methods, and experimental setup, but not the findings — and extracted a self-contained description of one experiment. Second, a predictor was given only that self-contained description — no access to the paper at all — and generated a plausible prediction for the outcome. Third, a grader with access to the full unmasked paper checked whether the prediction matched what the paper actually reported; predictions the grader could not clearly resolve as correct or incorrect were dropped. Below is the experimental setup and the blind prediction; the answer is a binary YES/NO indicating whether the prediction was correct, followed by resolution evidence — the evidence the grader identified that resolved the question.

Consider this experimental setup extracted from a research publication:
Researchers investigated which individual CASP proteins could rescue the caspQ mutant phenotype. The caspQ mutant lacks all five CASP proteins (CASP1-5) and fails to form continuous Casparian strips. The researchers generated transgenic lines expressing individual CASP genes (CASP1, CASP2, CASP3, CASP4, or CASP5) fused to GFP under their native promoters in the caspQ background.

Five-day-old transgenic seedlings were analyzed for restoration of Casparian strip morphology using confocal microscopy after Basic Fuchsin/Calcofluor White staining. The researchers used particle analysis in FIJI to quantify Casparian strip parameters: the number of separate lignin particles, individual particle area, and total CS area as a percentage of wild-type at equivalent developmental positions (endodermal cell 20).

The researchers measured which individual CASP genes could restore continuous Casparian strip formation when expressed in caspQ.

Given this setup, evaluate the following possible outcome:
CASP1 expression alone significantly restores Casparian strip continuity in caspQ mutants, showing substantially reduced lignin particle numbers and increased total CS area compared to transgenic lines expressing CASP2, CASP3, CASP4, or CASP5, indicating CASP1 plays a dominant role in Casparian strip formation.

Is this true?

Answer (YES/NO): NO